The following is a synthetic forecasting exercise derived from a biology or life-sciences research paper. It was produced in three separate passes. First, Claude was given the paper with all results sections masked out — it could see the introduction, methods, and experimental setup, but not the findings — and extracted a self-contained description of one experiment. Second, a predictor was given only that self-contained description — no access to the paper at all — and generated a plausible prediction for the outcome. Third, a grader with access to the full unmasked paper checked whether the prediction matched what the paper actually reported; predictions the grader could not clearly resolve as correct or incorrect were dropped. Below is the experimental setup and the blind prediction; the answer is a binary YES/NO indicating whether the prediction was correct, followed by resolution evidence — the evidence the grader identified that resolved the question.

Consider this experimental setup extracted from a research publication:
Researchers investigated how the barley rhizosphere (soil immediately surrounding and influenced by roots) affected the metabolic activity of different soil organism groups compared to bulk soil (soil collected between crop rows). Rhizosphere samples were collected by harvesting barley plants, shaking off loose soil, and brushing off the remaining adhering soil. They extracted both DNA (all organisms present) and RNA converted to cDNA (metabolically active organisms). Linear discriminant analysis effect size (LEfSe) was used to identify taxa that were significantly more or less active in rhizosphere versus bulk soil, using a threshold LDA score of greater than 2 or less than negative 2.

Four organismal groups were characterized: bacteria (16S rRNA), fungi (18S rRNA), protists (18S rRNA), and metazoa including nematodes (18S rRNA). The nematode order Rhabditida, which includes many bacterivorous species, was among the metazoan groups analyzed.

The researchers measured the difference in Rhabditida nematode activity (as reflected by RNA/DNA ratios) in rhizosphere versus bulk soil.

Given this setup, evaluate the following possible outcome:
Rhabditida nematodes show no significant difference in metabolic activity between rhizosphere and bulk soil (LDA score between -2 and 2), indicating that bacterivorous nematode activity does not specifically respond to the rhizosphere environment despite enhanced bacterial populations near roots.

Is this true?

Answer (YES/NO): NO